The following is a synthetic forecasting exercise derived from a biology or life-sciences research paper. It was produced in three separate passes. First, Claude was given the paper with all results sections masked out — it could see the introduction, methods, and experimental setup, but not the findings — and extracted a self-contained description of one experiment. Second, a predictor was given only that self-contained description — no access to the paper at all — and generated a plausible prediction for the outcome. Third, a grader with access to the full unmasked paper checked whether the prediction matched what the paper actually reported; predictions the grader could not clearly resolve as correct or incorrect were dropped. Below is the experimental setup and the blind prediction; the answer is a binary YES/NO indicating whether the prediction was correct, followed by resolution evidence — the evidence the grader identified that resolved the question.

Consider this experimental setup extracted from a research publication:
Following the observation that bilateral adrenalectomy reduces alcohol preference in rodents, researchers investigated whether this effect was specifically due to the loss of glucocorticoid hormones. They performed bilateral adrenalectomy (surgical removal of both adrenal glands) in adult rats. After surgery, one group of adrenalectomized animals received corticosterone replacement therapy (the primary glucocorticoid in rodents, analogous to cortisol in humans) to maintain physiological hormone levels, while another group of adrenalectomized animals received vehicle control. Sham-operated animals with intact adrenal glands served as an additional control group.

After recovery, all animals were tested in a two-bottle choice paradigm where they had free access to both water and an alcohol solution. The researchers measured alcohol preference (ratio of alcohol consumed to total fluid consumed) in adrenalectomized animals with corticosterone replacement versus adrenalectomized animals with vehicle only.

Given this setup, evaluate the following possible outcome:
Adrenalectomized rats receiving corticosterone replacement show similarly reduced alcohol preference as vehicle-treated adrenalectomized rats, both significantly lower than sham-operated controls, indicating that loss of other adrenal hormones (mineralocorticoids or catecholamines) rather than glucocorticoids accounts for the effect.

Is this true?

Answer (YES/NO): NO